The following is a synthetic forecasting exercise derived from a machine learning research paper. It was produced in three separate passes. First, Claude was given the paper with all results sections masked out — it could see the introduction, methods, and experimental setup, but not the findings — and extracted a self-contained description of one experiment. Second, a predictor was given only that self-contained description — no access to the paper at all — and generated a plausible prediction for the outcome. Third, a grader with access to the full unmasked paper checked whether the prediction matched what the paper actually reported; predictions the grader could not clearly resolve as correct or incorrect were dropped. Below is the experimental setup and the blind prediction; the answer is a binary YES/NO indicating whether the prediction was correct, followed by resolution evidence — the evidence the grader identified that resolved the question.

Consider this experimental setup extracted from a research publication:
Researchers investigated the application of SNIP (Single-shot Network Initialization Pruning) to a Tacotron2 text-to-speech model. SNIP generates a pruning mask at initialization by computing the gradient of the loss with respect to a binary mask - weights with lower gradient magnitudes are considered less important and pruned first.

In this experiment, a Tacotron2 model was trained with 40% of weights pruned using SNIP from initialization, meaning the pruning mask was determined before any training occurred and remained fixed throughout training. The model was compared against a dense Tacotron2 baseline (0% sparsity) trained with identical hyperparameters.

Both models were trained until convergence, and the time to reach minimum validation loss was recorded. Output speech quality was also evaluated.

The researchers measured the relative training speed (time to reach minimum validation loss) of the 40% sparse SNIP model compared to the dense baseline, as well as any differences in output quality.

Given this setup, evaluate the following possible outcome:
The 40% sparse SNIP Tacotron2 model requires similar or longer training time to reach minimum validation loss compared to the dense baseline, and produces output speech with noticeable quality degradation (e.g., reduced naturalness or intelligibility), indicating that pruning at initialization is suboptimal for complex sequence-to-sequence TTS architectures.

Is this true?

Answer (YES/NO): NO